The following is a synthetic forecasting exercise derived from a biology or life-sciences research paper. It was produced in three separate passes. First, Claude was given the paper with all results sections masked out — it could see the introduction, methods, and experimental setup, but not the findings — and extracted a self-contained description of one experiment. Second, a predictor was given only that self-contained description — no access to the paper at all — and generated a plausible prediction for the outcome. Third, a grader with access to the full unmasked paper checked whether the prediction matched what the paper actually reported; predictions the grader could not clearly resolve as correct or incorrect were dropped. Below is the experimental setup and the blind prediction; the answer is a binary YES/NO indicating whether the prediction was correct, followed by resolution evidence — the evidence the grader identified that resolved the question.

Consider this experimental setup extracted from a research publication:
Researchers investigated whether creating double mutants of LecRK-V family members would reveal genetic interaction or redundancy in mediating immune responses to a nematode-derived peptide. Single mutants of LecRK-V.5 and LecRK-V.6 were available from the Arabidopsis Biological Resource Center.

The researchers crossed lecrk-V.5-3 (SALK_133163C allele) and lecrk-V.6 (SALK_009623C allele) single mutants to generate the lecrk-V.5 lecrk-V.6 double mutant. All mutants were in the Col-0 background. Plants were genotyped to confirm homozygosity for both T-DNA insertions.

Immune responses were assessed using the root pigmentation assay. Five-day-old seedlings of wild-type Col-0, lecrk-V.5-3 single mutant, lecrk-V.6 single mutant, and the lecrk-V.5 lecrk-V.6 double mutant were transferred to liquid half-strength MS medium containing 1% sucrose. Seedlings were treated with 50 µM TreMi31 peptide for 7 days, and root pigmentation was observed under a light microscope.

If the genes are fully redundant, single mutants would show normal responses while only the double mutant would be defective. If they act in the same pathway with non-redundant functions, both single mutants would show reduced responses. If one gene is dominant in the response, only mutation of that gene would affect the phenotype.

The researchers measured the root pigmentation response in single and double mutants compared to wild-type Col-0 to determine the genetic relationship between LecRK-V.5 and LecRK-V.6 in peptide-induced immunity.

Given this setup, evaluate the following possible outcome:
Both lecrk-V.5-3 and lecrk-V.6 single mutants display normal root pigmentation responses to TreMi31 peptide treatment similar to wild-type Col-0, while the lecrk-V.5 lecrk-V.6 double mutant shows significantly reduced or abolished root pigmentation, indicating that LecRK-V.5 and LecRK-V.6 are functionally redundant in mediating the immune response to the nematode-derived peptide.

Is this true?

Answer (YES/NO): NO